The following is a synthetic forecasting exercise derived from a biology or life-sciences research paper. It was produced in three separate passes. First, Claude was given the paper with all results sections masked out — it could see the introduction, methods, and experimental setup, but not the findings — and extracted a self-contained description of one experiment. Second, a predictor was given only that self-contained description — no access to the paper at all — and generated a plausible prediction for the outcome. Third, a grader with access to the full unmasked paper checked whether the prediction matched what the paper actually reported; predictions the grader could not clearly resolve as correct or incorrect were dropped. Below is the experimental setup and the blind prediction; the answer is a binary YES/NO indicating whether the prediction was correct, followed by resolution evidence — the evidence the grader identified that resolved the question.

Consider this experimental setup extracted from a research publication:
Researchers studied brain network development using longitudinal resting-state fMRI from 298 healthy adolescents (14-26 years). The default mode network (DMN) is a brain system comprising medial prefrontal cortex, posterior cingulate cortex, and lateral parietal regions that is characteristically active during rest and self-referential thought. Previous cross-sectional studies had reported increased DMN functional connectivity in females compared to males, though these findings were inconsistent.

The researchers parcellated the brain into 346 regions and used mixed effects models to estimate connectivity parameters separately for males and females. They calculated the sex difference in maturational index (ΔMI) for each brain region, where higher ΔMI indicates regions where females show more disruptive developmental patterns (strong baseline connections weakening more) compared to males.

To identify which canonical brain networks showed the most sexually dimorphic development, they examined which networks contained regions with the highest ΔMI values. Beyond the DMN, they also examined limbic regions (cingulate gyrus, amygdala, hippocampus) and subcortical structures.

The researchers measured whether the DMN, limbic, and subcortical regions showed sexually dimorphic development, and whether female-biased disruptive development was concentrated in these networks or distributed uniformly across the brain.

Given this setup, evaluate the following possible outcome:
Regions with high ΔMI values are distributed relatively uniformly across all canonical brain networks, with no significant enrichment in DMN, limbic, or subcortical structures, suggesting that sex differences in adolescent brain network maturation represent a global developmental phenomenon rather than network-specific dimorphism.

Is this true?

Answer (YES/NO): NO